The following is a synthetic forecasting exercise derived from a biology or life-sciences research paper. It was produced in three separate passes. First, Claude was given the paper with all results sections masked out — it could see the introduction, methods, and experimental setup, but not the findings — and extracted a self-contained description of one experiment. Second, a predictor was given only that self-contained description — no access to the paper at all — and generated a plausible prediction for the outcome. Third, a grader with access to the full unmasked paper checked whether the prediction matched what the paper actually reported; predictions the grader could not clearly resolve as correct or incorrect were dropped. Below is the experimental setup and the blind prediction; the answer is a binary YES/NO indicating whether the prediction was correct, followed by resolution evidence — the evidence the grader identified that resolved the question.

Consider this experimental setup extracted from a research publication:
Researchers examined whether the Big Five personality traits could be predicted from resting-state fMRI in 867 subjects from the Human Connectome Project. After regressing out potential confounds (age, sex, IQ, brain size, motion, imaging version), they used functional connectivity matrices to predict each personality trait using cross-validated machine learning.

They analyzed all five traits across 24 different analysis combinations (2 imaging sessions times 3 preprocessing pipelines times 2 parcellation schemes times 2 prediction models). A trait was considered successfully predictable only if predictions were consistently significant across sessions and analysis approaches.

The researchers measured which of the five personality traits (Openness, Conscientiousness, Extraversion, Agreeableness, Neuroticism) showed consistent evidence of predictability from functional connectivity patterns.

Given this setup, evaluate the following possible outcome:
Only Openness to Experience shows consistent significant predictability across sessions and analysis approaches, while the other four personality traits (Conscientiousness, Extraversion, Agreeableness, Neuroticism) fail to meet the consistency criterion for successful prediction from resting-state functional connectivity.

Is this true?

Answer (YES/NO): NO